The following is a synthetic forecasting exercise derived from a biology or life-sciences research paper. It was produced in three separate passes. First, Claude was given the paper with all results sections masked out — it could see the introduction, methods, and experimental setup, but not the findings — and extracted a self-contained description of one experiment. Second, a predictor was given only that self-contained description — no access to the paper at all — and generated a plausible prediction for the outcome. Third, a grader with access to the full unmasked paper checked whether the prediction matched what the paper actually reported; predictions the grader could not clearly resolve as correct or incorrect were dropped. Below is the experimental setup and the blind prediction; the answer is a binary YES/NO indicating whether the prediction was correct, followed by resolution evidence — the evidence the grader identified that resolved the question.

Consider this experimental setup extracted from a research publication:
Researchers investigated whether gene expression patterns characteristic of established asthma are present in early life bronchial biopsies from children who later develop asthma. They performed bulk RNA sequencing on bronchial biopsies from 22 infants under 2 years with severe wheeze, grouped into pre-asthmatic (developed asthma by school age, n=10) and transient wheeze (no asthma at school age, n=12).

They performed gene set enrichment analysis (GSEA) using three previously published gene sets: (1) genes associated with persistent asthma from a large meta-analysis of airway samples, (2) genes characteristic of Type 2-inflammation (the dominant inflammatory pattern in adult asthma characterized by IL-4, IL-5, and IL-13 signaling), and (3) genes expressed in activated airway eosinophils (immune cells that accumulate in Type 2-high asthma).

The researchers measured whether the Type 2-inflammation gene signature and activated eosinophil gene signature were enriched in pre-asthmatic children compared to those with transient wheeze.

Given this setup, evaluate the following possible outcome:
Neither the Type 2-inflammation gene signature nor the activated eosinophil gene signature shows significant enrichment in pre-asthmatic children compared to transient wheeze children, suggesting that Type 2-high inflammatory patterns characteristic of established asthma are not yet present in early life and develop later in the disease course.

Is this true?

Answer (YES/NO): YES